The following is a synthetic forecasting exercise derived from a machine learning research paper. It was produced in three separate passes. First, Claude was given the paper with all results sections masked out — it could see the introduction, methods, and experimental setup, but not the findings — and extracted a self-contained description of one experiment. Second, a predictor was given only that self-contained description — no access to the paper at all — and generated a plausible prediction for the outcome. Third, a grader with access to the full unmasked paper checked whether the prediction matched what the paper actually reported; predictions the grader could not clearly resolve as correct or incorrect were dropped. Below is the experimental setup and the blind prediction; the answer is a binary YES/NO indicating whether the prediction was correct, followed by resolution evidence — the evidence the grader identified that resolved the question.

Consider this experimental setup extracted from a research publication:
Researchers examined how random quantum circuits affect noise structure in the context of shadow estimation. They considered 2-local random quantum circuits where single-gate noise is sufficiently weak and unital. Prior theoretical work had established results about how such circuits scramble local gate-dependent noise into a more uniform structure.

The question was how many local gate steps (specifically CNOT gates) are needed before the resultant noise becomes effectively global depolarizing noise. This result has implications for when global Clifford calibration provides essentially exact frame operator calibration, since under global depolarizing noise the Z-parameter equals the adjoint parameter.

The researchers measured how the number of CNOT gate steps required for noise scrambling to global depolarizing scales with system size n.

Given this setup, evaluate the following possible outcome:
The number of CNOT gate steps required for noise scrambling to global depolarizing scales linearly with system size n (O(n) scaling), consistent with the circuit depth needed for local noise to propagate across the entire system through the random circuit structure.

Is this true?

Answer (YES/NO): NO